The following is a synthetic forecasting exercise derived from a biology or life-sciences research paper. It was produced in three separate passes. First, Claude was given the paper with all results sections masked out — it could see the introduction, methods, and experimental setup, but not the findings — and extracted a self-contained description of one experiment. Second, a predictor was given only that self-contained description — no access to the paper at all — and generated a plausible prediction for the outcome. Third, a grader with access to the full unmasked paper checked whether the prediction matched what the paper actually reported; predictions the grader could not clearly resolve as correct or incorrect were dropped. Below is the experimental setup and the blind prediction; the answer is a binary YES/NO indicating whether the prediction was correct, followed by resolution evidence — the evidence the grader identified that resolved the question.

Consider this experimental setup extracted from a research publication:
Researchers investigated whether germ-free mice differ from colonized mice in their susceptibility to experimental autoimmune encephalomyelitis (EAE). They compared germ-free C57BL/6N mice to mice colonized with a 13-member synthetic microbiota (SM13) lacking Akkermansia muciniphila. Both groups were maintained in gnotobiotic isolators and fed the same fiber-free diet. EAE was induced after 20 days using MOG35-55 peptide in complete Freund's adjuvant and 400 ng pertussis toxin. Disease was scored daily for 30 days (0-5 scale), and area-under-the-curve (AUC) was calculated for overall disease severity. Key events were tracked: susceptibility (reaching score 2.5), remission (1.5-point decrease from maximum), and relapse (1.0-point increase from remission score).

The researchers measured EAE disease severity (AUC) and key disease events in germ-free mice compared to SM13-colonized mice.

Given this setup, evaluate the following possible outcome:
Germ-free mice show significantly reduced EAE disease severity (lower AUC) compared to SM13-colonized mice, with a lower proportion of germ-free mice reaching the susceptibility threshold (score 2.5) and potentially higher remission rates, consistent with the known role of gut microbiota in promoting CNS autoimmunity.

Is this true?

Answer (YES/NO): NO